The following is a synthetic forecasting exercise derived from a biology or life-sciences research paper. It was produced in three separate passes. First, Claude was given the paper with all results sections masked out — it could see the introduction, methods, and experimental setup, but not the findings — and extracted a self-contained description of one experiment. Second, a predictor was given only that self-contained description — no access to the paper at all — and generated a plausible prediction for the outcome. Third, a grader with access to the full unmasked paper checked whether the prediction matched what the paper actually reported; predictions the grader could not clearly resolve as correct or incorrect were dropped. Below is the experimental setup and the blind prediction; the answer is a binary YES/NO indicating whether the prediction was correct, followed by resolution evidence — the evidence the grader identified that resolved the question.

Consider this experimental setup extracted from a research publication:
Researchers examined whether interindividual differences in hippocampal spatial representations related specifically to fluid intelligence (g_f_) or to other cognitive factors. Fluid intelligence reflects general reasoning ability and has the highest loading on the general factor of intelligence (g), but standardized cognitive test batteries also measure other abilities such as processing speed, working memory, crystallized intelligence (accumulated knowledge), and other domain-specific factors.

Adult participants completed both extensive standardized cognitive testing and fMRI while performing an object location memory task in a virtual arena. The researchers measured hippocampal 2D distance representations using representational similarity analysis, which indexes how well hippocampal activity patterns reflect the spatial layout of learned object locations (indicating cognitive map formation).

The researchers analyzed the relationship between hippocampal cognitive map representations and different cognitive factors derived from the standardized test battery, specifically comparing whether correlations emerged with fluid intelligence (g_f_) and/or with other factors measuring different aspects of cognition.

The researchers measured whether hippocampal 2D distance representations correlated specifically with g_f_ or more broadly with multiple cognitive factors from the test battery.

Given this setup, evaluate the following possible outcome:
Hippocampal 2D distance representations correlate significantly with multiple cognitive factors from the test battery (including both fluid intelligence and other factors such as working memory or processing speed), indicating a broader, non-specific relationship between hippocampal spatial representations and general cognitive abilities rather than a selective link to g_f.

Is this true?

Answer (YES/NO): NO